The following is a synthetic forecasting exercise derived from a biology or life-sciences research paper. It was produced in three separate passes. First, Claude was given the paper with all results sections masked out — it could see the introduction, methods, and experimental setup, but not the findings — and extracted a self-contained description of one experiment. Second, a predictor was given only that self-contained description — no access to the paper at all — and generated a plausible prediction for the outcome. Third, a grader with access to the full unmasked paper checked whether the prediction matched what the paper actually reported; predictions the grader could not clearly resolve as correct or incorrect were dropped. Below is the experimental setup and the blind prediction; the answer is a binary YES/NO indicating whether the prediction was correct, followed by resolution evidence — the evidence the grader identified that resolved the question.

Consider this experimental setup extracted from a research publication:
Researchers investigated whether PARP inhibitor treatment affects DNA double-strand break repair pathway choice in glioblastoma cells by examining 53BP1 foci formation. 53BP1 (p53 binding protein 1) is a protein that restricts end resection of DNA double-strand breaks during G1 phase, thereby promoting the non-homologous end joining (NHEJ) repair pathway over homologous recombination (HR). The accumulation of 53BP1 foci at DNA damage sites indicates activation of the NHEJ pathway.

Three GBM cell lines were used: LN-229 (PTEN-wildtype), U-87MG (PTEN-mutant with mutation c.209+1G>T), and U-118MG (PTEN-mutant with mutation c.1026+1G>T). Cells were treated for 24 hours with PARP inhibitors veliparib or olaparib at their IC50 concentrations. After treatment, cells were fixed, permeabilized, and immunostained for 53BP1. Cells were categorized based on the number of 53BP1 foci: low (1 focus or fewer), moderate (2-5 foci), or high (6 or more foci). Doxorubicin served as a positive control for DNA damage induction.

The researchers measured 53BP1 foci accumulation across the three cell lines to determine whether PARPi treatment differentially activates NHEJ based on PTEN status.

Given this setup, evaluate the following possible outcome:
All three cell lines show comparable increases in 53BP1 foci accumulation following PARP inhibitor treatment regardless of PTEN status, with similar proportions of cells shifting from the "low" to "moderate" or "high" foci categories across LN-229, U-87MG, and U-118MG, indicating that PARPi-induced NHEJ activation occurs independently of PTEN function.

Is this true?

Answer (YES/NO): NO